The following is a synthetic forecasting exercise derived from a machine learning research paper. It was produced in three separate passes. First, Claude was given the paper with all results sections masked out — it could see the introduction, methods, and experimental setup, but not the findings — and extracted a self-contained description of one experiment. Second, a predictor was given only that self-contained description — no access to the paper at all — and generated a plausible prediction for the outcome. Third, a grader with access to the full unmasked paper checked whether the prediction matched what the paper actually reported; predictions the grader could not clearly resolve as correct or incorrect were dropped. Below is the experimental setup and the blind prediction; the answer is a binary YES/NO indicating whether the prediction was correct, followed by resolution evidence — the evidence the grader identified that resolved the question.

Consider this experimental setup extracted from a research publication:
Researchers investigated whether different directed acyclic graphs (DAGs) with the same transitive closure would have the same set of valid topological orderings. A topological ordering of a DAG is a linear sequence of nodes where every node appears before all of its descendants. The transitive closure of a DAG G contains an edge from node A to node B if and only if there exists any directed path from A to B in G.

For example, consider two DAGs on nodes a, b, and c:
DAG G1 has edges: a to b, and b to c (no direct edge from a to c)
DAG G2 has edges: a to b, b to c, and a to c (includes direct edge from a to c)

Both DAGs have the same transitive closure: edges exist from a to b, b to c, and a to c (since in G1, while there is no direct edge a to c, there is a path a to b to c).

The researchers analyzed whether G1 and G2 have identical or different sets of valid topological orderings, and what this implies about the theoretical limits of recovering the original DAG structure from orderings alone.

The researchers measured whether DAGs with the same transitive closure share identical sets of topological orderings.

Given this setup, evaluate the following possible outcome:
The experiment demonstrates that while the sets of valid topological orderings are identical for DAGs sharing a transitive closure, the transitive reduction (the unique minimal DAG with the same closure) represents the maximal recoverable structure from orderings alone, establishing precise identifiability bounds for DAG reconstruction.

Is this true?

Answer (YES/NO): NO